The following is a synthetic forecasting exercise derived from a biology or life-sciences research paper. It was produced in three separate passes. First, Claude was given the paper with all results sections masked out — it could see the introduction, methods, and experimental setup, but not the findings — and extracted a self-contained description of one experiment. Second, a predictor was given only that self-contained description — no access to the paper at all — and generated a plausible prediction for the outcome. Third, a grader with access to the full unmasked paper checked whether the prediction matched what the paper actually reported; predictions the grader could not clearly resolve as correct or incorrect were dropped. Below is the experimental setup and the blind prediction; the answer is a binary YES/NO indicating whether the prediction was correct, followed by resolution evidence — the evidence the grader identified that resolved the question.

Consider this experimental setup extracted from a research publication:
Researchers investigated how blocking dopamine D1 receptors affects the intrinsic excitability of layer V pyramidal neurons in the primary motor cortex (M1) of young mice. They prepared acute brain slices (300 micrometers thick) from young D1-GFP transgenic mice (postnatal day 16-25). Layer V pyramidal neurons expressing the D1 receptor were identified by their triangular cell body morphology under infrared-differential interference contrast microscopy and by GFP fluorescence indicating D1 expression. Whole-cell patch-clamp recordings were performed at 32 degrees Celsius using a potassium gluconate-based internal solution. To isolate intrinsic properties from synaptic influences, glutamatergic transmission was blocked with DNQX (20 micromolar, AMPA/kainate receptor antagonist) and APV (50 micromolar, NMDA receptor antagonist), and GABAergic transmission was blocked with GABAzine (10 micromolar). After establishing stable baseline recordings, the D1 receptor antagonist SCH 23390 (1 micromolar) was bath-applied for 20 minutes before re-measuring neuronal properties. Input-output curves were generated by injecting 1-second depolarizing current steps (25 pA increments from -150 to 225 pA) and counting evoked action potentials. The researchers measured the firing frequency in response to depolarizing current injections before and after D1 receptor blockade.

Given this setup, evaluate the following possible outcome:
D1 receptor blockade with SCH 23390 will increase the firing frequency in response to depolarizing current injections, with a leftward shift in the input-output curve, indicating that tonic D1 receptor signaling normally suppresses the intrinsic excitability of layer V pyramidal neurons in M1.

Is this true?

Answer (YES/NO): NO